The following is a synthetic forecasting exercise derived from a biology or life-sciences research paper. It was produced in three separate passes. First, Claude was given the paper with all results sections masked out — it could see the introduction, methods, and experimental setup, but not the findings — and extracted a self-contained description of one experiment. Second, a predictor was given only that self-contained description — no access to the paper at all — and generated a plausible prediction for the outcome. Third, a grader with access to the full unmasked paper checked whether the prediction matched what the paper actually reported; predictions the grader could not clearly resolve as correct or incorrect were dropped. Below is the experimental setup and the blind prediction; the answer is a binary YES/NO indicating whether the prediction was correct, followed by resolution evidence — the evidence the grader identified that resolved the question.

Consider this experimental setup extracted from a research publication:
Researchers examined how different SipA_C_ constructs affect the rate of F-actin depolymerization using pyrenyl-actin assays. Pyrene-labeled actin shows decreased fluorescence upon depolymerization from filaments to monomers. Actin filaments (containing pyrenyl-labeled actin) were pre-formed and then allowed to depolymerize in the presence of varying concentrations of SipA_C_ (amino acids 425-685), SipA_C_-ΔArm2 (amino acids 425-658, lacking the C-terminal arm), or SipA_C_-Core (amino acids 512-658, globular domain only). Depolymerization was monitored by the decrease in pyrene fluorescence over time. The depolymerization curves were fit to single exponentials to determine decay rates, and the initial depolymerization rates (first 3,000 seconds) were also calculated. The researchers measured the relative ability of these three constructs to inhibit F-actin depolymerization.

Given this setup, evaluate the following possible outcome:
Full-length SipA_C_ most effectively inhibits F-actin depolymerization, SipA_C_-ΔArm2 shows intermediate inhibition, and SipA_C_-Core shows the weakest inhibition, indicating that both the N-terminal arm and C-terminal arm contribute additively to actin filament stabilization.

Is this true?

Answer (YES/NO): NO